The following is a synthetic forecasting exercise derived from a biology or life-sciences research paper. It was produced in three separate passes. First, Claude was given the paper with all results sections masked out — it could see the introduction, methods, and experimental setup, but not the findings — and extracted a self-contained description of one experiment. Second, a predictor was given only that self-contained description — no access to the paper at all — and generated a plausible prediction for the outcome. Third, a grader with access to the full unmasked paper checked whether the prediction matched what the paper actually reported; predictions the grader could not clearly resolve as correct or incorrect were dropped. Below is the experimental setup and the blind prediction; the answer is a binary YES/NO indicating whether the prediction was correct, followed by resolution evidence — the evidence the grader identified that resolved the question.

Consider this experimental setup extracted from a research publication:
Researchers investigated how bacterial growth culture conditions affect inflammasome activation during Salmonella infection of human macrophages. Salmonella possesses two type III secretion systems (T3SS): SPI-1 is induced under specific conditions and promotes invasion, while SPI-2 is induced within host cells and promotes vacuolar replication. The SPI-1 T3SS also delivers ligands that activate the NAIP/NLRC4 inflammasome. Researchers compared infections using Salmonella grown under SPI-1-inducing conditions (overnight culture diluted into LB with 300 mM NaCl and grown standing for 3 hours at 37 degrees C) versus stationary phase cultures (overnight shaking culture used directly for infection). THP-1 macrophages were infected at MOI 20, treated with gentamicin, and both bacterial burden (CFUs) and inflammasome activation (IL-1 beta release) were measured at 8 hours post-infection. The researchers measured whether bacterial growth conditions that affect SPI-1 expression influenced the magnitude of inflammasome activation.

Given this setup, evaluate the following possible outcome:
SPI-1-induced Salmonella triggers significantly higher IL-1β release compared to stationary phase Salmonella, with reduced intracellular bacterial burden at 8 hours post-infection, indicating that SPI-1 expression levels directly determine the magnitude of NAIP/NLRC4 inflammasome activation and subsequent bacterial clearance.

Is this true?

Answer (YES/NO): NO